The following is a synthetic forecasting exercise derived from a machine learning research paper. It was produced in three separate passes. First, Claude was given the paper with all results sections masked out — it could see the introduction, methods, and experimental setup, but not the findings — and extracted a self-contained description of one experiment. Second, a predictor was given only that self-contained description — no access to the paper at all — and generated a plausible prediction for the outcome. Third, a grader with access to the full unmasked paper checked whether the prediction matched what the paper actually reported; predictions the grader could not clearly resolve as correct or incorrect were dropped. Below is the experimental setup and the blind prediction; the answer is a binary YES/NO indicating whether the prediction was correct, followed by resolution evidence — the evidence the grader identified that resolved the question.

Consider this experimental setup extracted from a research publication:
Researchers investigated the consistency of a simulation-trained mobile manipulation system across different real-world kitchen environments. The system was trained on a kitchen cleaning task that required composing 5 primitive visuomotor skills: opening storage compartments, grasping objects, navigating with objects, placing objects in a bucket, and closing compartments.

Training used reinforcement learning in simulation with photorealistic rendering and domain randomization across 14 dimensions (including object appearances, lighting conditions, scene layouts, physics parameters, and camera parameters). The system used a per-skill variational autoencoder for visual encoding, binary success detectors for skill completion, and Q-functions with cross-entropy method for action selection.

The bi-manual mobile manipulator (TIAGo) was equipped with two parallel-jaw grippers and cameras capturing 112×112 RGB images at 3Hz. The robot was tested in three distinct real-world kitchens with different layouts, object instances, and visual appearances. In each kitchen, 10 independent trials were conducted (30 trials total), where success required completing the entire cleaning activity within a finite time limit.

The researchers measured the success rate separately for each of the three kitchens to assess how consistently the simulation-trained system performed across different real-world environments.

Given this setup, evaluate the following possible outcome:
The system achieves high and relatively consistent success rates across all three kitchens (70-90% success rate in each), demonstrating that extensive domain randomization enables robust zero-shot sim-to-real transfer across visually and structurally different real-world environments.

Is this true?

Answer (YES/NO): NO